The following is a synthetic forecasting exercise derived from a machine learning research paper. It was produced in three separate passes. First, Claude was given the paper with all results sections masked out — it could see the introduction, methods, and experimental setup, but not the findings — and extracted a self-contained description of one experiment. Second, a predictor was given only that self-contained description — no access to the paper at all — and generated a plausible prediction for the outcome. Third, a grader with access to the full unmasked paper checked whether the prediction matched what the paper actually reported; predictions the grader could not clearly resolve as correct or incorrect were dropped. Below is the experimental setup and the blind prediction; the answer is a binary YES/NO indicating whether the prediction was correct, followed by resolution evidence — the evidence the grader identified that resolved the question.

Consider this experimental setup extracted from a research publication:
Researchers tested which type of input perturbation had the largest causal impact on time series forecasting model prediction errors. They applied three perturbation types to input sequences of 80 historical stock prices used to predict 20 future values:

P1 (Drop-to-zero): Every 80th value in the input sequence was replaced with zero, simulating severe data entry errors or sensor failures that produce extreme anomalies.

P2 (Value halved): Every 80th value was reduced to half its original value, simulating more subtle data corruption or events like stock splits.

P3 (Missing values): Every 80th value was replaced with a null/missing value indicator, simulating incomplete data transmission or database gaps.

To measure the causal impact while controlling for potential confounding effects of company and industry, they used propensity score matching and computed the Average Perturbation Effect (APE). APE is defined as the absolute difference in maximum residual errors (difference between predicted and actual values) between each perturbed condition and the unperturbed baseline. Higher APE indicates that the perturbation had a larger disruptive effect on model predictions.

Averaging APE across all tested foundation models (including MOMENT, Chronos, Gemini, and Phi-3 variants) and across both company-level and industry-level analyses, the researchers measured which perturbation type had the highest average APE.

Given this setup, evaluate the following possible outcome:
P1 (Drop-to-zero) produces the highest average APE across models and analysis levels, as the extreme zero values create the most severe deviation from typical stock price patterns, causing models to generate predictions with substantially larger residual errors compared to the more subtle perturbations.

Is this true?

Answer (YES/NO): YES